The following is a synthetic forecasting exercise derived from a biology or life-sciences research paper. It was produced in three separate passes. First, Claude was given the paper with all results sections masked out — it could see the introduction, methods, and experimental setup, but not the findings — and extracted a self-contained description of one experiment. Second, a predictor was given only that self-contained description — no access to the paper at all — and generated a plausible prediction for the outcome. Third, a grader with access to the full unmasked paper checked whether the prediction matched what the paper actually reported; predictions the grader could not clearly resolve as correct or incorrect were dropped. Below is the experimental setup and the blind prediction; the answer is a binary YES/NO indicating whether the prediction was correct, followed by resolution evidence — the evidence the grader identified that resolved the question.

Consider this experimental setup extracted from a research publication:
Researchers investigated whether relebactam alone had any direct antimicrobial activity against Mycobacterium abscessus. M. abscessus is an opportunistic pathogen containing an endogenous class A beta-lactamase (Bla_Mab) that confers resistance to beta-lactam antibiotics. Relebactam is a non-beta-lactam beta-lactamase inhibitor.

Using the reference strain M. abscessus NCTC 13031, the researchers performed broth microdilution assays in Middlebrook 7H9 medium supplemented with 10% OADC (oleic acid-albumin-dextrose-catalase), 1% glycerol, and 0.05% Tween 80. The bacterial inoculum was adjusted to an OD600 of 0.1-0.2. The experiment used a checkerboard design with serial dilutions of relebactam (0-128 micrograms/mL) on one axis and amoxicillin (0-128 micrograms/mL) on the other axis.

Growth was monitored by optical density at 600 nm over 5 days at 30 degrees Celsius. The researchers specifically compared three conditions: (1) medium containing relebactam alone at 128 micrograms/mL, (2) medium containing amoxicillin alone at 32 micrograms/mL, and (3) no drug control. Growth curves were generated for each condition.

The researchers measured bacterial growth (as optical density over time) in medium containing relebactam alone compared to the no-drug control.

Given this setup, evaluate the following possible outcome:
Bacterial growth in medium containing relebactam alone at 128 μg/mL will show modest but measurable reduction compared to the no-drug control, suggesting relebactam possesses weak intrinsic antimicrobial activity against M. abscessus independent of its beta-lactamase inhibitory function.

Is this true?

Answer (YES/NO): NO